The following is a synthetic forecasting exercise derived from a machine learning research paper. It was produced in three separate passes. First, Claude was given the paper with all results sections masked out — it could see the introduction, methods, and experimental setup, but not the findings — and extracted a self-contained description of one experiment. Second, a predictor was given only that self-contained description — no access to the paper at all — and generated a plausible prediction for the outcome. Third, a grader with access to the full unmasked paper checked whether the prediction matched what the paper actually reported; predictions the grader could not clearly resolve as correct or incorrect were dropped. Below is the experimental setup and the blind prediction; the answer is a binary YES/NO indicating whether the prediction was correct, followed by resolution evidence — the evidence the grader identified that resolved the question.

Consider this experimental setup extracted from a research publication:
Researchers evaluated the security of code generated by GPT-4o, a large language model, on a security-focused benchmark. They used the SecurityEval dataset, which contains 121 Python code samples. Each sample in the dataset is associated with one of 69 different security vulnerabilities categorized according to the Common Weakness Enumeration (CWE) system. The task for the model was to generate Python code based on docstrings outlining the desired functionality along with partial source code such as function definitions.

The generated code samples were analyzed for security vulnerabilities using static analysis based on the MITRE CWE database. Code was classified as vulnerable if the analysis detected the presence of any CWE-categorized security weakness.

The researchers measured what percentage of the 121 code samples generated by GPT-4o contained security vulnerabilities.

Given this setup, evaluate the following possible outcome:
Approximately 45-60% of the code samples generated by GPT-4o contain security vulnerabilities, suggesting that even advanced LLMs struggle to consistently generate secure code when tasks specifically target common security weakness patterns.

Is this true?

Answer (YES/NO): YES